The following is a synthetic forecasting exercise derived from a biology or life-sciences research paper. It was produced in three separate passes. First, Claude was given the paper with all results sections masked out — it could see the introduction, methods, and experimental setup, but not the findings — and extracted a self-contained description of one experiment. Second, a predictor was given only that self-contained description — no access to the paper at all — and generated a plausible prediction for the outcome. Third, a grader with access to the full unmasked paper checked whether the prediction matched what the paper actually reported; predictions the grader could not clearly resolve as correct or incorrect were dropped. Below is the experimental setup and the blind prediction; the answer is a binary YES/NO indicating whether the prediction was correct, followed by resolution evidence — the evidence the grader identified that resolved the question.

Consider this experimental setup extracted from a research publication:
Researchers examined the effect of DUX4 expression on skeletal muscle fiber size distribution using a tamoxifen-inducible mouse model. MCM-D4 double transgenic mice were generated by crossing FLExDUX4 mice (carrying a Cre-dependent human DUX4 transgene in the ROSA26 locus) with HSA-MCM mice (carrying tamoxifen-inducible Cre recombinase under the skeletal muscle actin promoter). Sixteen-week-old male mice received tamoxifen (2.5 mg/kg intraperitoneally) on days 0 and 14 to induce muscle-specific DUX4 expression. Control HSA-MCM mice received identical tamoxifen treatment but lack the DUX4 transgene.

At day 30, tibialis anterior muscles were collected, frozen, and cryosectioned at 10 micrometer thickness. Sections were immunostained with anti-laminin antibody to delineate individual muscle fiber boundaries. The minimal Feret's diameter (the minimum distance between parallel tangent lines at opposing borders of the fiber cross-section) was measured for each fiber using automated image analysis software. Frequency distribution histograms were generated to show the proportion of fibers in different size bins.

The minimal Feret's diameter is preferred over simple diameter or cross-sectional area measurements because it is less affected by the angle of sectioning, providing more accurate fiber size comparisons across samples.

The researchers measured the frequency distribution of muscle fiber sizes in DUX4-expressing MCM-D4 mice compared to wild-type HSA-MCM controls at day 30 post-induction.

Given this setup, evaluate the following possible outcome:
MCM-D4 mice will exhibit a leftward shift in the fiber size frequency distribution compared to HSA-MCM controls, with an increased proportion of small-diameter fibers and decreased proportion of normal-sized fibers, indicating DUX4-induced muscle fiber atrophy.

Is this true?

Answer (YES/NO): YES